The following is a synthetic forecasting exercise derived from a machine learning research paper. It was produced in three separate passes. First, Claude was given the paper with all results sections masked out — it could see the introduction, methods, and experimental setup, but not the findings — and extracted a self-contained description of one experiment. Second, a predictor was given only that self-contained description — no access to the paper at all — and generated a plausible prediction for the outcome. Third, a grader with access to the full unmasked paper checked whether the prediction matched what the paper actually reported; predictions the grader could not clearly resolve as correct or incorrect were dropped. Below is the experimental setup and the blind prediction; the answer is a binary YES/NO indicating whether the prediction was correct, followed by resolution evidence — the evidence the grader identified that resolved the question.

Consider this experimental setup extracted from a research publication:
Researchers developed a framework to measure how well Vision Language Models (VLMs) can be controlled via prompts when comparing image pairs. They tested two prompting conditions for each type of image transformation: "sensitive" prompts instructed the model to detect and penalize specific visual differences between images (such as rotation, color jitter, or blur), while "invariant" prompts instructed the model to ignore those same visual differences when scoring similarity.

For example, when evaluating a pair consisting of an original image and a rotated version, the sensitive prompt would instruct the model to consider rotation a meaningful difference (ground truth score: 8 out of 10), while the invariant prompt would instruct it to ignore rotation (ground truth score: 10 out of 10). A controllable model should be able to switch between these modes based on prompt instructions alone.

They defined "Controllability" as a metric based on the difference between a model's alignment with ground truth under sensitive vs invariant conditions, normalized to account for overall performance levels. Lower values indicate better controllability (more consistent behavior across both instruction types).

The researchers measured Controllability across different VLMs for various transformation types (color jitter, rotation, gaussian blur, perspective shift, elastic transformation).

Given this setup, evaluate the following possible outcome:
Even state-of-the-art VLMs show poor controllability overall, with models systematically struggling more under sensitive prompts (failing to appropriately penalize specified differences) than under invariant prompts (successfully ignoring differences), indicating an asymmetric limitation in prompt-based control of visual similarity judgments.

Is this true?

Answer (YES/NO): NO